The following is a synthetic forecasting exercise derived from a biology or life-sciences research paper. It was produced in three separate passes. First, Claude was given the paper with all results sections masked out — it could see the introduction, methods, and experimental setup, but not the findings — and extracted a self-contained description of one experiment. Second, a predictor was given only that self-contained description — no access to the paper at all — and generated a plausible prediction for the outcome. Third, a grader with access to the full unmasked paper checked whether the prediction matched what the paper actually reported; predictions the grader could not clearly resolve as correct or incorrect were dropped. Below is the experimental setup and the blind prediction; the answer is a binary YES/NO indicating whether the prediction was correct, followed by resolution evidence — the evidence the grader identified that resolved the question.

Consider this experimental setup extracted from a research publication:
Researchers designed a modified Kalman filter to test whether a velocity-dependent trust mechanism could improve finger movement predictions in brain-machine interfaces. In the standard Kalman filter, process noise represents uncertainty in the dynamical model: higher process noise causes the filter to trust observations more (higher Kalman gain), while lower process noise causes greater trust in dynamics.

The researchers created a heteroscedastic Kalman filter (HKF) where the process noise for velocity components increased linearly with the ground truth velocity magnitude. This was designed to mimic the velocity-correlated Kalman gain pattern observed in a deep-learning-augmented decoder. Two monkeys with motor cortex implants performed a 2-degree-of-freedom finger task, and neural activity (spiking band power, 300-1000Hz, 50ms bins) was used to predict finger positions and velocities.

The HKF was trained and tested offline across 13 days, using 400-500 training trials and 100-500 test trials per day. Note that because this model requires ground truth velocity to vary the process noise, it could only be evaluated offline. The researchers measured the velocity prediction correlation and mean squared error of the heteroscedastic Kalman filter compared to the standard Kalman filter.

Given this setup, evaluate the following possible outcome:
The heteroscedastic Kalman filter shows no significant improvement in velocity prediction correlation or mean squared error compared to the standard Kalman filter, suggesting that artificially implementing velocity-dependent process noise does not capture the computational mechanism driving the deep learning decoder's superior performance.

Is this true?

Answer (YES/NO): NO